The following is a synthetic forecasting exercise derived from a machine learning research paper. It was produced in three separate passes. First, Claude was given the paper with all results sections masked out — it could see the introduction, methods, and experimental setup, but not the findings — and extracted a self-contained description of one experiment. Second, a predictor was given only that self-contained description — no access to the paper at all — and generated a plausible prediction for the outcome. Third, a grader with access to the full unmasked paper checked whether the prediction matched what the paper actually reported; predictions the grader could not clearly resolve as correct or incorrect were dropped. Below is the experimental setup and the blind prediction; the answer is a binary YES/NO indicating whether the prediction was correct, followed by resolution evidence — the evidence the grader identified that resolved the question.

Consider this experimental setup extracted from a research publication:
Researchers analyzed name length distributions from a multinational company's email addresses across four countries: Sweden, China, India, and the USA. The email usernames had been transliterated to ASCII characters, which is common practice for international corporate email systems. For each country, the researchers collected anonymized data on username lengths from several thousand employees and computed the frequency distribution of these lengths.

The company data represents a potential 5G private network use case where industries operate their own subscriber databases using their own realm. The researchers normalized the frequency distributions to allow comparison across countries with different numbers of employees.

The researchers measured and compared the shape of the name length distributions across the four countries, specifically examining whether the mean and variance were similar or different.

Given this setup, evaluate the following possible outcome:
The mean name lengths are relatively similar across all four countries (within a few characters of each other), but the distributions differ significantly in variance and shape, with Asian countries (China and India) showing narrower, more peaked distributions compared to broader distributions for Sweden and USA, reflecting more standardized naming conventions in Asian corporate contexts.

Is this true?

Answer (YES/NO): NO